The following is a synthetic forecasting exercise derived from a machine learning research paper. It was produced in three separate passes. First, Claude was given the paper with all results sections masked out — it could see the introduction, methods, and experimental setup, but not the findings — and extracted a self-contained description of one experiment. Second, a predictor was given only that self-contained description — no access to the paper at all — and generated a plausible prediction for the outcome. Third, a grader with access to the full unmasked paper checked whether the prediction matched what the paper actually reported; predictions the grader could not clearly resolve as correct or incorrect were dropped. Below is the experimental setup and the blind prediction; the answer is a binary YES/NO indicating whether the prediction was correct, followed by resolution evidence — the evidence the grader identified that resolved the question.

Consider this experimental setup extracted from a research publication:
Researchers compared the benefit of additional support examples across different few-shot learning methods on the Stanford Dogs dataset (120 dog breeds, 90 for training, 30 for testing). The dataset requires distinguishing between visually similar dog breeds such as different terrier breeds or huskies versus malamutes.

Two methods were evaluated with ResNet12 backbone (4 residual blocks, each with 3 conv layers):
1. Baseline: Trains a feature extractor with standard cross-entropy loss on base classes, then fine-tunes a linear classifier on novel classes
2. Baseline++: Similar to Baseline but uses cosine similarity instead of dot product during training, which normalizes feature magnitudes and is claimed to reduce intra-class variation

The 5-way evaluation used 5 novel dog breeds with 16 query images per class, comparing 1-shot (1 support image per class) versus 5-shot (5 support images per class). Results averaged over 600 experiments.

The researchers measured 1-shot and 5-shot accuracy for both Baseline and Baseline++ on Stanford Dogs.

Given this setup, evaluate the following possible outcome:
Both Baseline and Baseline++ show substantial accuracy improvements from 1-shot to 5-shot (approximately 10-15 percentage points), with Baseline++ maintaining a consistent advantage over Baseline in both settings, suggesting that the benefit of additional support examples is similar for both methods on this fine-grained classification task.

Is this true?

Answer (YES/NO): NO